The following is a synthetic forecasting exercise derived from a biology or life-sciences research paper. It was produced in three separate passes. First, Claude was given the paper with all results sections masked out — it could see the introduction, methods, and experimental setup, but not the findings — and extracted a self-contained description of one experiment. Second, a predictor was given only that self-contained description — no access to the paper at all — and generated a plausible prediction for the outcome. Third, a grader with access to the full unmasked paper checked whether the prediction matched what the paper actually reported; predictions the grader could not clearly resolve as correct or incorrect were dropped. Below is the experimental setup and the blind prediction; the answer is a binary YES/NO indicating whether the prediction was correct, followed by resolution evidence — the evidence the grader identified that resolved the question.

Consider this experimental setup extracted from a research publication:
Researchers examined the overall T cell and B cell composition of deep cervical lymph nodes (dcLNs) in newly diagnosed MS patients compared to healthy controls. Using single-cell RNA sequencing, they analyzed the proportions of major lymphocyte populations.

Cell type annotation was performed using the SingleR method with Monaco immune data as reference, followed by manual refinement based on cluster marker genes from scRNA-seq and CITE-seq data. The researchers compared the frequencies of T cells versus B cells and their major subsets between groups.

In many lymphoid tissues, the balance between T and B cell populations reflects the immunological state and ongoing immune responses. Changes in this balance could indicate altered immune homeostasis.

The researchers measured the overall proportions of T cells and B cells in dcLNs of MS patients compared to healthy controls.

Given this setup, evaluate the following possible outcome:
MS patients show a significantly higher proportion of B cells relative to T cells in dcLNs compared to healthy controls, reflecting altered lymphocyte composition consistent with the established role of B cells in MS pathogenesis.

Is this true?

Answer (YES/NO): NO